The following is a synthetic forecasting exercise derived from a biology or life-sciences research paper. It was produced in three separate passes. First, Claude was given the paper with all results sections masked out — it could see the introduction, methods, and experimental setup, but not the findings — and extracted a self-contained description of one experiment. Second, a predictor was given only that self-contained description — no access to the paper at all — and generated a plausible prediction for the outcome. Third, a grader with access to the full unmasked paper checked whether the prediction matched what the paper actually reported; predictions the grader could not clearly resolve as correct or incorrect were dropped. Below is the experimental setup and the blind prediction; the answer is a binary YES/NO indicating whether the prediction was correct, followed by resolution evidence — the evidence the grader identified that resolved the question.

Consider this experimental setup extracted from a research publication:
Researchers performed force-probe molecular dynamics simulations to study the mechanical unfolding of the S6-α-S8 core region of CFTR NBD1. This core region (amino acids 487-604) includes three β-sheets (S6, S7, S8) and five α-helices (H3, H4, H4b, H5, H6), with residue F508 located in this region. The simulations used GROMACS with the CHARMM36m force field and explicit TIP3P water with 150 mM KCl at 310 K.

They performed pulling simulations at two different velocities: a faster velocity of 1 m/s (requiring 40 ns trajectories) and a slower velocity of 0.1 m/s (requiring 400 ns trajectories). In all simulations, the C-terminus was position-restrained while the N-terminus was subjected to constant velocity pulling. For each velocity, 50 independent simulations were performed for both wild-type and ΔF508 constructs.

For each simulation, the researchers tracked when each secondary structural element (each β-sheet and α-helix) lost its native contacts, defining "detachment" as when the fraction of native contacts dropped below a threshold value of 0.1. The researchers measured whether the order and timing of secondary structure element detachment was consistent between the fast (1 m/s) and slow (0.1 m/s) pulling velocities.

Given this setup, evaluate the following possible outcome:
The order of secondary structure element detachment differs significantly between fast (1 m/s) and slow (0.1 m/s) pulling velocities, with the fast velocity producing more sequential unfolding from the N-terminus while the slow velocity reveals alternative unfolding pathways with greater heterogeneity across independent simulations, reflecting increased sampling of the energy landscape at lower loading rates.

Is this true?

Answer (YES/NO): NO